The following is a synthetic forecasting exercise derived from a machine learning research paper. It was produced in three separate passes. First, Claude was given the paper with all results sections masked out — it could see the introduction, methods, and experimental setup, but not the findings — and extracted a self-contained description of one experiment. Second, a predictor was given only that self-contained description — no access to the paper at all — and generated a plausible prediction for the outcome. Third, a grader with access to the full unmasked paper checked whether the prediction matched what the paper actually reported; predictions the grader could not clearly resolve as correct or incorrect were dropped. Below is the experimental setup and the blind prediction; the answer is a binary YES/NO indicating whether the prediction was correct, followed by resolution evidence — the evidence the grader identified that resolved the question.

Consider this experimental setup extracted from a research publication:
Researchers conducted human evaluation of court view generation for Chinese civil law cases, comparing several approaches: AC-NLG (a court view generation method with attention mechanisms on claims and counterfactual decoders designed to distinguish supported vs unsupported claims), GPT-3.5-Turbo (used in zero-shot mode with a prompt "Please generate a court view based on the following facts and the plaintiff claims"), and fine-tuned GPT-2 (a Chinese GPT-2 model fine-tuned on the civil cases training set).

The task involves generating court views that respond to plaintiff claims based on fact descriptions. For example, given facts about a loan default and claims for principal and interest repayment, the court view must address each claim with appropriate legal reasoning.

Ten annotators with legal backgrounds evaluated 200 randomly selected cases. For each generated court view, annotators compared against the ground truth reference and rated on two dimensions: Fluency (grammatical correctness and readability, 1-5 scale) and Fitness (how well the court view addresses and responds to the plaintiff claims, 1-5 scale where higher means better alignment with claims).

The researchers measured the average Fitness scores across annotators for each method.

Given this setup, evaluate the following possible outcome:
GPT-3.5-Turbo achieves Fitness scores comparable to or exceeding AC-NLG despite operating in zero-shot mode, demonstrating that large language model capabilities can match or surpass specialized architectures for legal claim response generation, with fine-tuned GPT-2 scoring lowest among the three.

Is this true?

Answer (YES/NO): NO